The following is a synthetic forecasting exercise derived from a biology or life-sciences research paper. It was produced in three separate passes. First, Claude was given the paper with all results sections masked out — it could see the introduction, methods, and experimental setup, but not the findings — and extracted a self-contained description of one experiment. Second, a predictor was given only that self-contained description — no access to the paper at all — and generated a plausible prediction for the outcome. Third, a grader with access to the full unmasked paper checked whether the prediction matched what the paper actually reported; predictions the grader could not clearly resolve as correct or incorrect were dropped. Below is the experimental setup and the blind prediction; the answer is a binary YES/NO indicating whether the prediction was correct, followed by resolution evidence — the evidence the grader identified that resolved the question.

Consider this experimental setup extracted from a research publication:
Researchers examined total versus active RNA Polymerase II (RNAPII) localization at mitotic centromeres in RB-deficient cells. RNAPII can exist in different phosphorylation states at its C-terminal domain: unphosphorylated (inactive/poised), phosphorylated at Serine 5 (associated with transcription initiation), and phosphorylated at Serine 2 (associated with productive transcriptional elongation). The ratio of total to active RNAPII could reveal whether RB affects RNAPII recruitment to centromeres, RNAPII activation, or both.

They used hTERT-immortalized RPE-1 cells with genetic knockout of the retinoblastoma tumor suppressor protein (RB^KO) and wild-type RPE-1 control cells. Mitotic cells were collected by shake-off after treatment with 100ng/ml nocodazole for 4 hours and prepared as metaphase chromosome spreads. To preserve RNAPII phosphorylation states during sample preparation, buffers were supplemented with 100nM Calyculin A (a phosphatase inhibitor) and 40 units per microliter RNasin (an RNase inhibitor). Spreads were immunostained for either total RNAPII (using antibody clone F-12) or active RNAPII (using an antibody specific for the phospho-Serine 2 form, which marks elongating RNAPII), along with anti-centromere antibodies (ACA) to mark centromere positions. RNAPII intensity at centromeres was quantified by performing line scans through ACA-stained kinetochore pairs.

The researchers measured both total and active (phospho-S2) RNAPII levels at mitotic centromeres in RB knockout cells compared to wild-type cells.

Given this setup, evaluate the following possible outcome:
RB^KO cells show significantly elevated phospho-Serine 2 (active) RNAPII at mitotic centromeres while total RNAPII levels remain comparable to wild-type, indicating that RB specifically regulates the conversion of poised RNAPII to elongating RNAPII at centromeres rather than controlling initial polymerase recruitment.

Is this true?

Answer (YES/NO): YES